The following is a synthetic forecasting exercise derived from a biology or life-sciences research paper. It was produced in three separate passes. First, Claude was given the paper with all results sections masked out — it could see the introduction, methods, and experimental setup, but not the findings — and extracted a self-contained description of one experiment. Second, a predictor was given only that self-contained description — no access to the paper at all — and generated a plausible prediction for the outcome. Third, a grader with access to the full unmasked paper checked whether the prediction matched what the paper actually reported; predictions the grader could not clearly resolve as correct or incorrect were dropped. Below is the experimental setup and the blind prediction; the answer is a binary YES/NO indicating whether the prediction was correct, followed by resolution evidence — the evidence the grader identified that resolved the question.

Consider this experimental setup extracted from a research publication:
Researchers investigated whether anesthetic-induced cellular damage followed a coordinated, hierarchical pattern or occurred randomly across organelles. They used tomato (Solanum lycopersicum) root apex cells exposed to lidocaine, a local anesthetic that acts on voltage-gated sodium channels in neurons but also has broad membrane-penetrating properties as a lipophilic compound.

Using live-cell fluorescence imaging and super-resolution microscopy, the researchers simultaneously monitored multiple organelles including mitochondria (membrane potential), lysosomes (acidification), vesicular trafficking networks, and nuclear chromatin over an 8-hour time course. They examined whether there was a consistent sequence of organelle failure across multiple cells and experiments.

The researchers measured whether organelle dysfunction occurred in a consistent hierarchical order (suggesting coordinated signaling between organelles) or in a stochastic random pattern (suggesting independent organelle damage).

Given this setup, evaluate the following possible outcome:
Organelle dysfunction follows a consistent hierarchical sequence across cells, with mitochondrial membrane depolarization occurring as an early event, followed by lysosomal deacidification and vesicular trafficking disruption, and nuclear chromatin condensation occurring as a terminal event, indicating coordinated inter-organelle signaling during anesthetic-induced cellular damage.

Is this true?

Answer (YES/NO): YES